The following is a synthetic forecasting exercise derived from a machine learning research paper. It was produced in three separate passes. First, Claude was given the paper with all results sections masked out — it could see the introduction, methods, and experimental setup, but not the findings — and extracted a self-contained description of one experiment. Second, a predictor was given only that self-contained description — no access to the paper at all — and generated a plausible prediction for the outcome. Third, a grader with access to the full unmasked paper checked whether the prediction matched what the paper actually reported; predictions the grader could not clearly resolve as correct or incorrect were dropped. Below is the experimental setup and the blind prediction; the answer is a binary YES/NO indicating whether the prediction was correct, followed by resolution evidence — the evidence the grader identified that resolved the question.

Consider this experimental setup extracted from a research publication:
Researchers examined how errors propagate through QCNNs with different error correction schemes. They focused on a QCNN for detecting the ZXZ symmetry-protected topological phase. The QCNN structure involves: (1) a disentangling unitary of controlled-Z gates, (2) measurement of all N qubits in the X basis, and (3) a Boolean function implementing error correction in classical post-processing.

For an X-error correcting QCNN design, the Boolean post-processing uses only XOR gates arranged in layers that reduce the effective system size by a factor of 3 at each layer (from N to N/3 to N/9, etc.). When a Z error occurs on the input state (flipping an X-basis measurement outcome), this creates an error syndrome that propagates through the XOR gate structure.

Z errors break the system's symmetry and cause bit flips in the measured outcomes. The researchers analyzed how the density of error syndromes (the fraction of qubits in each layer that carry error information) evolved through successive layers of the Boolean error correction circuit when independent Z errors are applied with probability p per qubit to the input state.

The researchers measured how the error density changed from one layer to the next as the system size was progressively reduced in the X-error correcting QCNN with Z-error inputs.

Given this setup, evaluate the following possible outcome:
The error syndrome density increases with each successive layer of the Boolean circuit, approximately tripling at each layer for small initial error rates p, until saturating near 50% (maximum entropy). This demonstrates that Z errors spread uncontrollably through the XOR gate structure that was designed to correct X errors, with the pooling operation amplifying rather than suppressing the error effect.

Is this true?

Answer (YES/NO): YES